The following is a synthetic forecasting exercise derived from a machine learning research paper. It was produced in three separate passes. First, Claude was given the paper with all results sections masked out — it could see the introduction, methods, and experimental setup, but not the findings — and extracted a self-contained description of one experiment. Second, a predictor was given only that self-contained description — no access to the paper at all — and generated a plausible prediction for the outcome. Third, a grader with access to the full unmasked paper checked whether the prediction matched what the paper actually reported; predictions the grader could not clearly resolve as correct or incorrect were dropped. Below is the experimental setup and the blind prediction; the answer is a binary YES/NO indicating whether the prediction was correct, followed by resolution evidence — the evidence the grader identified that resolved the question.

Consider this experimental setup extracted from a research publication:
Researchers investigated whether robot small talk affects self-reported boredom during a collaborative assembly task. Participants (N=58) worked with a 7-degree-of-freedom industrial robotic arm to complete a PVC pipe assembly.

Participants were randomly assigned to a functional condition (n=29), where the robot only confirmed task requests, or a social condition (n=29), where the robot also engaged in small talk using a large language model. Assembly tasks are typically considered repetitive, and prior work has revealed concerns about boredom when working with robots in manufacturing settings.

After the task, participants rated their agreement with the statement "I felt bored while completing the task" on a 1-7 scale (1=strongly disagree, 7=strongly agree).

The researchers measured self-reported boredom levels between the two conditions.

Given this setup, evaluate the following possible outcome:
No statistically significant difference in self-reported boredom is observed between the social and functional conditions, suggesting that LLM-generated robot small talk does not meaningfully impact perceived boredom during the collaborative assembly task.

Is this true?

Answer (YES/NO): YES